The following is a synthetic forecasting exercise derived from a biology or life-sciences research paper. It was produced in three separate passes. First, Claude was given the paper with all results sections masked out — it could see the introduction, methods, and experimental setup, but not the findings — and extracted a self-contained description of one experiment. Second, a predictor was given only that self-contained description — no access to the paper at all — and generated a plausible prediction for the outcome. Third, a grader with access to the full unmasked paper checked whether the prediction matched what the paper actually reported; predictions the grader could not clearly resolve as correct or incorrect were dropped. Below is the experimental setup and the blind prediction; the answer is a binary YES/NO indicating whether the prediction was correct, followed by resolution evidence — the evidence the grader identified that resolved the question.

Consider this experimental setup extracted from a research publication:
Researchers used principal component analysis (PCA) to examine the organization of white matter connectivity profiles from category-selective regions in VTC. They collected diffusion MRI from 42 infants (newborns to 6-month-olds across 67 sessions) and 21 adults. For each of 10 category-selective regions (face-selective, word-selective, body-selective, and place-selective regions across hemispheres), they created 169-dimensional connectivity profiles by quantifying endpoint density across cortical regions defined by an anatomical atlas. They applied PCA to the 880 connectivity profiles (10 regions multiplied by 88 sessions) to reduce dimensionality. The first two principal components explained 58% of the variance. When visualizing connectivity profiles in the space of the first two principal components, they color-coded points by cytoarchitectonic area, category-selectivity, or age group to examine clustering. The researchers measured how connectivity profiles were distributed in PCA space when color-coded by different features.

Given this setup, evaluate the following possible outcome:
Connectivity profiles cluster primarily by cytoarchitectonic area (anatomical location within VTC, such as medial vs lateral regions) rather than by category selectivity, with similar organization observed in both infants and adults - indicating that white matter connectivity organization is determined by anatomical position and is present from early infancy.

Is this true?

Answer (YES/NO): YES